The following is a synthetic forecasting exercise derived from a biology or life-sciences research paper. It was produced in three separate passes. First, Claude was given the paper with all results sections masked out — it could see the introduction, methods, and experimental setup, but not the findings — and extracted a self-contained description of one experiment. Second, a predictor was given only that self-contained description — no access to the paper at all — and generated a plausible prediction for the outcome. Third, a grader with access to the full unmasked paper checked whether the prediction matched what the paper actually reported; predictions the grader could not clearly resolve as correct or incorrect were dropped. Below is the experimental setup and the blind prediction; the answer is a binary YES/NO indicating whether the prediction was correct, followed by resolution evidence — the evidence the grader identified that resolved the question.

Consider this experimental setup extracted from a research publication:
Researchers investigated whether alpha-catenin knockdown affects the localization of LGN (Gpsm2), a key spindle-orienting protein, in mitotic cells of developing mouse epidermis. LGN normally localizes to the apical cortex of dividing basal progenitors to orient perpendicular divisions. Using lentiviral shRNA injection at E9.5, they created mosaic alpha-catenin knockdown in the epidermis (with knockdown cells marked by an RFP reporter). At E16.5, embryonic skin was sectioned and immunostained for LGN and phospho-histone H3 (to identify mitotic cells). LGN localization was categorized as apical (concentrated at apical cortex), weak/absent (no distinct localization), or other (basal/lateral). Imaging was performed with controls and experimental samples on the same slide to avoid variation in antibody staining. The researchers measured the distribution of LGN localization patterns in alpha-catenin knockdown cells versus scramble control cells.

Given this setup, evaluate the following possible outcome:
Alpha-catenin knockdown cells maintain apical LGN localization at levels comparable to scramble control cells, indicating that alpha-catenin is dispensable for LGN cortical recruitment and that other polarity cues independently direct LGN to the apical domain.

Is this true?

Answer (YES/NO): YES